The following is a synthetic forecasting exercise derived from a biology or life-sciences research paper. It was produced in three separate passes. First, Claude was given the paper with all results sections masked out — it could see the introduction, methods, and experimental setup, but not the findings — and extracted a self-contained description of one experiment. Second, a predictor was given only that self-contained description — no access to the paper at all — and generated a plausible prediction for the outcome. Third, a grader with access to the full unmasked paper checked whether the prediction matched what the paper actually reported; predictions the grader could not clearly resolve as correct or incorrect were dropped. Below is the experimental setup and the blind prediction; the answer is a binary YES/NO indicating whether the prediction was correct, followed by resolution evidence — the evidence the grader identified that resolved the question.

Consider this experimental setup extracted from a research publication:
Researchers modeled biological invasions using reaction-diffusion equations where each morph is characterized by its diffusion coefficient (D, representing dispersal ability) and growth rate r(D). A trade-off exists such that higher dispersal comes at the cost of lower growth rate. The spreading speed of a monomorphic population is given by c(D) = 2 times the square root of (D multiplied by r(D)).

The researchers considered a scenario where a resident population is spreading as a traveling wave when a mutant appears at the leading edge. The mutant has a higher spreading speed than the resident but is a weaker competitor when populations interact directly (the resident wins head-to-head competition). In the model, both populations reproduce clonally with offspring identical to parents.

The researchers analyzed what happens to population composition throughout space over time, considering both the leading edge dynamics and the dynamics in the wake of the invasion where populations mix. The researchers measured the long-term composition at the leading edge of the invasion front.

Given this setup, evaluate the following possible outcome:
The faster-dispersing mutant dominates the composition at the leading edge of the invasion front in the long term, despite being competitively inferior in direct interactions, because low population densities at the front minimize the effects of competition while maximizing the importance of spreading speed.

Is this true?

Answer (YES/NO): YES